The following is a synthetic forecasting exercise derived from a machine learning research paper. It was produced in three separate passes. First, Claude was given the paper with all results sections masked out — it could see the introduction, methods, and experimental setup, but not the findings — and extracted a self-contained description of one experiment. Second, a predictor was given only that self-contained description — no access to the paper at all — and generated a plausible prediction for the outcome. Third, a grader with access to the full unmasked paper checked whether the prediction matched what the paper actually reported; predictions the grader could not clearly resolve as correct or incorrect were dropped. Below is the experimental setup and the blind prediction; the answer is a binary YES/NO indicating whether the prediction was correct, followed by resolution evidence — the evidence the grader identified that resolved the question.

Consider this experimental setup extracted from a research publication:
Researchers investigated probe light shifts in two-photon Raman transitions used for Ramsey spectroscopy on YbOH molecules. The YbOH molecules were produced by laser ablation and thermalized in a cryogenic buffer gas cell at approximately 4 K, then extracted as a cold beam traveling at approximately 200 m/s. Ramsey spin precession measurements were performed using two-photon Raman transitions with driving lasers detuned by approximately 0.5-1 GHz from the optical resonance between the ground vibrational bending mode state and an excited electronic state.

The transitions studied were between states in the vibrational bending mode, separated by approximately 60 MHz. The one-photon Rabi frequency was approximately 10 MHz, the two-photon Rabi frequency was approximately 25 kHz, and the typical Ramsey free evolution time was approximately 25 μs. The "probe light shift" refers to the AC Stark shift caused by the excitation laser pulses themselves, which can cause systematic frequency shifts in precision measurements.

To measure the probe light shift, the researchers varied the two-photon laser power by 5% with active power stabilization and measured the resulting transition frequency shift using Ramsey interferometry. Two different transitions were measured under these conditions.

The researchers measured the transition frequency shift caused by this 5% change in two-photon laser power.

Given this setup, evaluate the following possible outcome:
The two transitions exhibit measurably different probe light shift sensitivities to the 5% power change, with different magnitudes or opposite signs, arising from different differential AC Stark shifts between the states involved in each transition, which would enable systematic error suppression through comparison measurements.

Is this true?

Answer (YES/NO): NO